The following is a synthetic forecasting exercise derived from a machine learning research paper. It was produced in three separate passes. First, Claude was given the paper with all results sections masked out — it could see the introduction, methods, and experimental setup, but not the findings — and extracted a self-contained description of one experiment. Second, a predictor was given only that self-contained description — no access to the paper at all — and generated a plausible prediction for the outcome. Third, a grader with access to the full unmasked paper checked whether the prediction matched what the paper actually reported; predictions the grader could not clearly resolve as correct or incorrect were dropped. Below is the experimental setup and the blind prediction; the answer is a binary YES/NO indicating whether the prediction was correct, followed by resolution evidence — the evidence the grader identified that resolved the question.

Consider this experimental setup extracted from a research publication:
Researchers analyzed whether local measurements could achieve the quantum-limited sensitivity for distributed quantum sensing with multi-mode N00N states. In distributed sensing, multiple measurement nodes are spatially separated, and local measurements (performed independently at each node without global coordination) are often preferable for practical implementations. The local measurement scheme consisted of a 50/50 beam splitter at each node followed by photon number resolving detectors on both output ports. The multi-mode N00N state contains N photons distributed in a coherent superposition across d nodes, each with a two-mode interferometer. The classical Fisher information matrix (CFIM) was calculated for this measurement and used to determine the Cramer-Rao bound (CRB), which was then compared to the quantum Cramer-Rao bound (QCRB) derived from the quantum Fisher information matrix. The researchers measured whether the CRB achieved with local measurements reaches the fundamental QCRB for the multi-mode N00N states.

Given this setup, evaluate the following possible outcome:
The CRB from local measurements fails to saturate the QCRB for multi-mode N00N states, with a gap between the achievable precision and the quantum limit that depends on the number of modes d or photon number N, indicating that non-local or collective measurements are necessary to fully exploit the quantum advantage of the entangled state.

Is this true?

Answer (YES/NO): NO